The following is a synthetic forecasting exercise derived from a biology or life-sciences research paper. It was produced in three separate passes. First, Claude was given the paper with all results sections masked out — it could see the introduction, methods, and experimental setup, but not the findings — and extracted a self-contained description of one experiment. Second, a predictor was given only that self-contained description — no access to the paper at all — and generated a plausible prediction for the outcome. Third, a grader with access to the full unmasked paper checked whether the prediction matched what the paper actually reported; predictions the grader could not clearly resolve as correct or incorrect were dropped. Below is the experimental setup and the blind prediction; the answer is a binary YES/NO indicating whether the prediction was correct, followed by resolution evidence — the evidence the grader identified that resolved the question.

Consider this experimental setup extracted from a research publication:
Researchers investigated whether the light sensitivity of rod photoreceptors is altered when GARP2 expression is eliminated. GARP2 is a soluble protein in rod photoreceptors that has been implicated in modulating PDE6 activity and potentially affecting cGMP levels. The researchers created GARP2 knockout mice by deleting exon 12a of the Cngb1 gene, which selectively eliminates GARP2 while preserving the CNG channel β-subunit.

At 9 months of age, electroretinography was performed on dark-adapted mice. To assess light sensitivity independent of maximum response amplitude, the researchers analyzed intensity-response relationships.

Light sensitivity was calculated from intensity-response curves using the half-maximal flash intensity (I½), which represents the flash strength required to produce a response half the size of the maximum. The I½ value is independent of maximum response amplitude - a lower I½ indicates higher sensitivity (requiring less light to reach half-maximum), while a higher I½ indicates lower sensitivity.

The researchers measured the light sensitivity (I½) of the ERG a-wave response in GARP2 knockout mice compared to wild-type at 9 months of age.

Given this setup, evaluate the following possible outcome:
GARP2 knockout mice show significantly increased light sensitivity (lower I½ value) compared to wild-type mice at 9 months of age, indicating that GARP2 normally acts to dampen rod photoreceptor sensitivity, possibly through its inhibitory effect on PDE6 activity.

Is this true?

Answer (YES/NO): NO